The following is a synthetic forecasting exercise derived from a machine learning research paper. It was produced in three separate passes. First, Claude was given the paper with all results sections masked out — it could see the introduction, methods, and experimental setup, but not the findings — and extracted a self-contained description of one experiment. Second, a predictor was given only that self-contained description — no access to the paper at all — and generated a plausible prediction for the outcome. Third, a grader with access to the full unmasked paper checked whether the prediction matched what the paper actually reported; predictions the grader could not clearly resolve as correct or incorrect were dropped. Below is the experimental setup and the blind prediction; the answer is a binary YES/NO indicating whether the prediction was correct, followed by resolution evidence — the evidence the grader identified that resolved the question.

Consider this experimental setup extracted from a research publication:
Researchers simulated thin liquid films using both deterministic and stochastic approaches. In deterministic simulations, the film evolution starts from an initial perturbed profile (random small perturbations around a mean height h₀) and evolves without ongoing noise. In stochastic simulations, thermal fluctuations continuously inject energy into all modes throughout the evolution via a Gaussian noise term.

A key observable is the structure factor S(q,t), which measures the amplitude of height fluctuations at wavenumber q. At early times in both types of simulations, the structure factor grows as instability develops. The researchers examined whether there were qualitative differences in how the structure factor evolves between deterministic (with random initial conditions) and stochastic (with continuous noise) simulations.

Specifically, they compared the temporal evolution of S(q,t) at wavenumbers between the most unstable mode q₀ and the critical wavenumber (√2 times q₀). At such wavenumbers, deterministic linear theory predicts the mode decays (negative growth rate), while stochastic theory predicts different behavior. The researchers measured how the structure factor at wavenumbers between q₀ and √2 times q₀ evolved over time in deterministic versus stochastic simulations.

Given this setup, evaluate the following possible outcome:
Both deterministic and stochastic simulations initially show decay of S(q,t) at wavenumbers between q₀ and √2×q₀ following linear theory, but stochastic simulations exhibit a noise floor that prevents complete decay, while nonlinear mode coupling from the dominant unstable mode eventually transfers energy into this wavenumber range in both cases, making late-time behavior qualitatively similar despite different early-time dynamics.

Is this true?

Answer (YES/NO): NO